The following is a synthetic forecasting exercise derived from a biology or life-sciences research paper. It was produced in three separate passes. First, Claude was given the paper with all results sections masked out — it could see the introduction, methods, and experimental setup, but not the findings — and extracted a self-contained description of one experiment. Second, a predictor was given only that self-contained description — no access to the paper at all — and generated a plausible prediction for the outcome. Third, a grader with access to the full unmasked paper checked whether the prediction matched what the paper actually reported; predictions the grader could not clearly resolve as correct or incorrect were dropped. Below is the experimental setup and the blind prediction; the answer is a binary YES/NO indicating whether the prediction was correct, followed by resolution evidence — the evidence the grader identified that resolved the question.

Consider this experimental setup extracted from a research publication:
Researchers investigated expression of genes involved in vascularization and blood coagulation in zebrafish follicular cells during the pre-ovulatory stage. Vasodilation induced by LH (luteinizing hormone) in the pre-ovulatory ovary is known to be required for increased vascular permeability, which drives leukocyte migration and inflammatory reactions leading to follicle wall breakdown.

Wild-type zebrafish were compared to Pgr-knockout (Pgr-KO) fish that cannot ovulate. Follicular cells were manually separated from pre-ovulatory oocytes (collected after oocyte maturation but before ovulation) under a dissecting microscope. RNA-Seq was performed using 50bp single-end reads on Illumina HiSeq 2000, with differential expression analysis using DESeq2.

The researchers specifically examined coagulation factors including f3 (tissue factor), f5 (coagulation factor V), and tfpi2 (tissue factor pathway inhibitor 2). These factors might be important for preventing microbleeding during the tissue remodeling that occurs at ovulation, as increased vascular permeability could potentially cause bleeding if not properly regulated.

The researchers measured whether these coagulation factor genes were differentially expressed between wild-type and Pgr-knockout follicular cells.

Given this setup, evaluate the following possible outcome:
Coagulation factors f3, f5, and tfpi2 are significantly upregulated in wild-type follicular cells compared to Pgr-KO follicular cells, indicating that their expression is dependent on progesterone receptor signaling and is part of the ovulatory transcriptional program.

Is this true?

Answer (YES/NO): YES